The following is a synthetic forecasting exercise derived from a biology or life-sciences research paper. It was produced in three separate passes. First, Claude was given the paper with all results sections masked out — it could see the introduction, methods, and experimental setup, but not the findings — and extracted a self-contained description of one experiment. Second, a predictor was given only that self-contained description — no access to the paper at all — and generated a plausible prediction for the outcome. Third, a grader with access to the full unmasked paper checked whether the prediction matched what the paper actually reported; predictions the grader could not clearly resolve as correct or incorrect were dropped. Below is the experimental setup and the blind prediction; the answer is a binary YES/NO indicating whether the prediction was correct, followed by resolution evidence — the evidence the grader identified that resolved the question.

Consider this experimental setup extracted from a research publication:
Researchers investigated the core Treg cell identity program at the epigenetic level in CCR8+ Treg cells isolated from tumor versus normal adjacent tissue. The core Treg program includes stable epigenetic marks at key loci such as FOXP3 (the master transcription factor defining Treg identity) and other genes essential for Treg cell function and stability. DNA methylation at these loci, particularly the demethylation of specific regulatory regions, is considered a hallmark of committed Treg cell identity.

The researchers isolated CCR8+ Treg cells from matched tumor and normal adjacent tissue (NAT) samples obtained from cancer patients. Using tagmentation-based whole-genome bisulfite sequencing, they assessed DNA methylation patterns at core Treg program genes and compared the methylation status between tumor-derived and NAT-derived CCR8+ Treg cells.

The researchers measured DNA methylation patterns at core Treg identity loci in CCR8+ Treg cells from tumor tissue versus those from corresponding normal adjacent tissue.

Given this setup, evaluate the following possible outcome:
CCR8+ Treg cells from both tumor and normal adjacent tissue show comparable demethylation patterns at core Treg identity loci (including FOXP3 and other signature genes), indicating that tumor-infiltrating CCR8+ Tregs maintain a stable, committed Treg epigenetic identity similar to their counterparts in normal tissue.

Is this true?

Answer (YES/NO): YES